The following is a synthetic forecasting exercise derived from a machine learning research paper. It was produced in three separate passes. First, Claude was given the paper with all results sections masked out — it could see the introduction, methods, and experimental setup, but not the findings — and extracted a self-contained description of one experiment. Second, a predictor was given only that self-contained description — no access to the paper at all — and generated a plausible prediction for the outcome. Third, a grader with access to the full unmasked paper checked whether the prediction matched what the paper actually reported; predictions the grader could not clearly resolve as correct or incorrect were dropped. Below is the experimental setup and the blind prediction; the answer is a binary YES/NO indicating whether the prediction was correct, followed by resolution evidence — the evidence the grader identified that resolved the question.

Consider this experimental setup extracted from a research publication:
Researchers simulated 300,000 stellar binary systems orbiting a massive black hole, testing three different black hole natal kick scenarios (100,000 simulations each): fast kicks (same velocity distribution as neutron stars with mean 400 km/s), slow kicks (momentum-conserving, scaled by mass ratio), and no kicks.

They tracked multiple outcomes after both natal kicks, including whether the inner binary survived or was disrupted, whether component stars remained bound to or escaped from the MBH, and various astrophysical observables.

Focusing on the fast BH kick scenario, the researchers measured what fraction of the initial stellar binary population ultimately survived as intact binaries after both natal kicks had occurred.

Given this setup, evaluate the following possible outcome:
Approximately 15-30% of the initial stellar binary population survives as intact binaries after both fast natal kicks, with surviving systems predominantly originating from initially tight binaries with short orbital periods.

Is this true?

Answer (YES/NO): NO